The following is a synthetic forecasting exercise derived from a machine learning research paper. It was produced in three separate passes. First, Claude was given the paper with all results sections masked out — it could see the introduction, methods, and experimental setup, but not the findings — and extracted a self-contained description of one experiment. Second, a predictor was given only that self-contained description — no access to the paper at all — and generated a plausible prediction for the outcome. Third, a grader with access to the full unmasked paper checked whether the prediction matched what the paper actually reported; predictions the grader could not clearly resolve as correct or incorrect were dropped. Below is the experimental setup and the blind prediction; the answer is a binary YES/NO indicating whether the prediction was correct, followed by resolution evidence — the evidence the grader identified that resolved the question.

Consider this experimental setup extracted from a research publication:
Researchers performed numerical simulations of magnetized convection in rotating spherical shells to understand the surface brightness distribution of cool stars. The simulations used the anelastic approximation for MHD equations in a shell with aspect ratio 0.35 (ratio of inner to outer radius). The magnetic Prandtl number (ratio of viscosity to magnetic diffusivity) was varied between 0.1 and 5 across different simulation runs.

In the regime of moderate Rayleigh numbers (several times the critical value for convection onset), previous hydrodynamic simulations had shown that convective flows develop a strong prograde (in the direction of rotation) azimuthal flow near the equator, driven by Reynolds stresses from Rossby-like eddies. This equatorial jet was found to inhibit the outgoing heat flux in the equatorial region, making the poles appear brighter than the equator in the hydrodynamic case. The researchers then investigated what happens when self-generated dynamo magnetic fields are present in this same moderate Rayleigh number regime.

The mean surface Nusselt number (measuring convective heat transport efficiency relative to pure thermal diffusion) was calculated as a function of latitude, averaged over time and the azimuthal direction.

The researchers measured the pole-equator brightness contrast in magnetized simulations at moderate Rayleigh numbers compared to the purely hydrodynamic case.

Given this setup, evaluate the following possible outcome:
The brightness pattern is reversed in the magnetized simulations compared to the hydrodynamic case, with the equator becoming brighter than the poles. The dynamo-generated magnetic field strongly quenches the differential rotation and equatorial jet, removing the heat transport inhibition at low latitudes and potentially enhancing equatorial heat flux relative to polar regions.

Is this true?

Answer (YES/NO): YES